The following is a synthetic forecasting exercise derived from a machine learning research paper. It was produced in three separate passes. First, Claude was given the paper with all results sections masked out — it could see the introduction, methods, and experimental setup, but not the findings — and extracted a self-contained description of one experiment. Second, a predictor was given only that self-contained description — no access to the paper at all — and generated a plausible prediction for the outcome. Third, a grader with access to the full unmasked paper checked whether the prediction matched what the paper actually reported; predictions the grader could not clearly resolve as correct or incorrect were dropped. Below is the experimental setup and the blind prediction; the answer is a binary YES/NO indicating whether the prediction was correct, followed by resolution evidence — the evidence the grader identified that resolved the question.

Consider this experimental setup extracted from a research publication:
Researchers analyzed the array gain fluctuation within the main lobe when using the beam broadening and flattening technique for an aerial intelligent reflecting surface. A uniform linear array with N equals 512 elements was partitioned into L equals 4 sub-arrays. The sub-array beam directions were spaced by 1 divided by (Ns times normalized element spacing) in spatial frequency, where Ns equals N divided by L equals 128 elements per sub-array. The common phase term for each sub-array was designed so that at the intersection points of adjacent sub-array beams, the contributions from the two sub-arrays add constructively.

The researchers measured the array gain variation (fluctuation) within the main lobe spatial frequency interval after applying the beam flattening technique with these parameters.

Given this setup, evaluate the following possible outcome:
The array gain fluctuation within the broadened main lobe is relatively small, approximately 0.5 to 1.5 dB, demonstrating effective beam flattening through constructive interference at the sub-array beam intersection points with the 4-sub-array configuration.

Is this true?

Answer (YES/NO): YES